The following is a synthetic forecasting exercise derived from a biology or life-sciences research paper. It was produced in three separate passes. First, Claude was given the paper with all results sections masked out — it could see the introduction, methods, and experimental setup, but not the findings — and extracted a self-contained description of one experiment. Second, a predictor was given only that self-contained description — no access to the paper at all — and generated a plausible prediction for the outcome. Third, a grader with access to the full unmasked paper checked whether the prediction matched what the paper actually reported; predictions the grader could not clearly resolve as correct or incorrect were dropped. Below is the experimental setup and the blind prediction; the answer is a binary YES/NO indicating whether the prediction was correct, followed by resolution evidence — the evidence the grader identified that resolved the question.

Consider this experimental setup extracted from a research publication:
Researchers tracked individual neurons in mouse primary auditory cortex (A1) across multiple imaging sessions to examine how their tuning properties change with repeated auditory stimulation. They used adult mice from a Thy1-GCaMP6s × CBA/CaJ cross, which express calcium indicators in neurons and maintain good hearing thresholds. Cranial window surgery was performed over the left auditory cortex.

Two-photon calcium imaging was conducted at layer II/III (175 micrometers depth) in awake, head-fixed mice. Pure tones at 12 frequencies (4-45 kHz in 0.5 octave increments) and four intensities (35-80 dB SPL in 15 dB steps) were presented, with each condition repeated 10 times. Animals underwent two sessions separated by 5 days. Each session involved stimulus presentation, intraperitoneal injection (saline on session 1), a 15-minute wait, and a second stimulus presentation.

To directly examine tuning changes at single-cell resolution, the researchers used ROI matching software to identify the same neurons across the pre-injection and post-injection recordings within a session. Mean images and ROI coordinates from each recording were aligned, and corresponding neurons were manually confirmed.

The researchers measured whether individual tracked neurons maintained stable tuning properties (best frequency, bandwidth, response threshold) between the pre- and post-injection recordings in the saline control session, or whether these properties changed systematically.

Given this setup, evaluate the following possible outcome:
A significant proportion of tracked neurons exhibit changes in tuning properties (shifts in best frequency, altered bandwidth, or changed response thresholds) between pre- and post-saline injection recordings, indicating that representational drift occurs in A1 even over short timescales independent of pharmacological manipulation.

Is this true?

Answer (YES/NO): YES